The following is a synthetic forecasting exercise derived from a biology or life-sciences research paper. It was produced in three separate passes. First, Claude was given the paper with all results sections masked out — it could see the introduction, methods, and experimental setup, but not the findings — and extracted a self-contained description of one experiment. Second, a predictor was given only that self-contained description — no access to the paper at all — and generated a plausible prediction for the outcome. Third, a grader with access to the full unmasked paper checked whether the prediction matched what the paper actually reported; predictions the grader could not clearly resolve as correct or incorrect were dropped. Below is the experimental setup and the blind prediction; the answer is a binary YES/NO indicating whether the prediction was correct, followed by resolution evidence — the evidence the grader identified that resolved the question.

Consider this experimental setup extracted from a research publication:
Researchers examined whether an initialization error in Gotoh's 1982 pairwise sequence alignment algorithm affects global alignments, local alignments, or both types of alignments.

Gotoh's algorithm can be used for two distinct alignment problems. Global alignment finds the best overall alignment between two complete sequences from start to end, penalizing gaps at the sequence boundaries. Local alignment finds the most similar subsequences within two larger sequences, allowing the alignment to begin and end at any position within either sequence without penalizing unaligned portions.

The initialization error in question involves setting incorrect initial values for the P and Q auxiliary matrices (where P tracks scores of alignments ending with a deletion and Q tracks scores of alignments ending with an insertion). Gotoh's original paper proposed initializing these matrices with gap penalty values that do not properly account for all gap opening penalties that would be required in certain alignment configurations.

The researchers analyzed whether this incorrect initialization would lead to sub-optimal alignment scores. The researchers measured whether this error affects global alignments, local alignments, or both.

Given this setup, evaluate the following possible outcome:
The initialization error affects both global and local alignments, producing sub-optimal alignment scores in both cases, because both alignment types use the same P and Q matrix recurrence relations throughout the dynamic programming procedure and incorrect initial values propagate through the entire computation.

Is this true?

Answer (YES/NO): NO